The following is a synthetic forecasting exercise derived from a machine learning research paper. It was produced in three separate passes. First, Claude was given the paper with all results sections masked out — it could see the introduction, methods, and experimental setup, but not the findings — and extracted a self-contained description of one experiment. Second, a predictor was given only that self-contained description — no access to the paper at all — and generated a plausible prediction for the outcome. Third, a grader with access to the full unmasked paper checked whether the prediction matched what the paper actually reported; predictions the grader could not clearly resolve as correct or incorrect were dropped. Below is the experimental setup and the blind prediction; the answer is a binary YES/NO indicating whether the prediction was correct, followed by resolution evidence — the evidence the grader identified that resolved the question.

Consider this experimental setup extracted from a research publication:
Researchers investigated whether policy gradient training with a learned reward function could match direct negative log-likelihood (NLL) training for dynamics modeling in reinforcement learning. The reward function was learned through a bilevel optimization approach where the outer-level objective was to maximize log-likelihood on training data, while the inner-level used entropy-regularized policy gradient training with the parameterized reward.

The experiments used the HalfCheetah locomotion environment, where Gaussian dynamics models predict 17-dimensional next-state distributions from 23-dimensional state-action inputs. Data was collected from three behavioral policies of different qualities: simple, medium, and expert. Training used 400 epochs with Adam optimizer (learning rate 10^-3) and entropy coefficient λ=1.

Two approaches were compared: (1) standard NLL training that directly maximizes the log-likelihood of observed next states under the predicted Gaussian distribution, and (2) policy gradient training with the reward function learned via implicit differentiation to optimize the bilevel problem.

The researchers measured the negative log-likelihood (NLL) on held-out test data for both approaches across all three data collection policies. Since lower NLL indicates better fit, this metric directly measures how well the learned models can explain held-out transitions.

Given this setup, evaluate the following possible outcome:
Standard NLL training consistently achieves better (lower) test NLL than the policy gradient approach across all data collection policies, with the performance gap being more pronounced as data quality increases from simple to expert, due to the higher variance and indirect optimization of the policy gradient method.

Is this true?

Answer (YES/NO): NO